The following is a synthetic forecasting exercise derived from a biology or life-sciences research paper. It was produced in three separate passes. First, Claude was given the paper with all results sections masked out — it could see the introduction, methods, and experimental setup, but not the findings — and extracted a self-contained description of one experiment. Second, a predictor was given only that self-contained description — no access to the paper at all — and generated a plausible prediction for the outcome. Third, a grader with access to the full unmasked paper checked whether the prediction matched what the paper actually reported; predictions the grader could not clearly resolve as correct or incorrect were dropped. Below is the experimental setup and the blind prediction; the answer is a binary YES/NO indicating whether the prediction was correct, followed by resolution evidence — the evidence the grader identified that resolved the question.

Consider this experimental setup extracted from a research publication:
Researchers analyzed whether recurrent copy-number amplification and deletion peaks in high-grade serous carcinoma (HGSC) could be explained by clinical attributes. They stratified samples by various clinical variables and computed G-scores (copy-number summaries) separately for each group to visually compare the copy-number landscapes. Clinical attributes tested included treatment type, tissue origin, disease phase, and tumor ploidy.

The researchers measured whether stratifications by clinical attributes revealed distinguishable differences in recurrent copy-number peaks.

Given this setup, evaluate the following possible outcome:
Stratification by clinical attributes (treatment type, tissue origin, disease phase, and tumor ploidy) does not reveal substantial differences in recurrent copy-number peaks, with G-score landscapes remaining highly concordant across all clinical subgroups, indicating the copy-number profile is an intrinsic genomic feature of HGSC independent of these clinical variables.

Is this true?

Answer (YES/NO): NO